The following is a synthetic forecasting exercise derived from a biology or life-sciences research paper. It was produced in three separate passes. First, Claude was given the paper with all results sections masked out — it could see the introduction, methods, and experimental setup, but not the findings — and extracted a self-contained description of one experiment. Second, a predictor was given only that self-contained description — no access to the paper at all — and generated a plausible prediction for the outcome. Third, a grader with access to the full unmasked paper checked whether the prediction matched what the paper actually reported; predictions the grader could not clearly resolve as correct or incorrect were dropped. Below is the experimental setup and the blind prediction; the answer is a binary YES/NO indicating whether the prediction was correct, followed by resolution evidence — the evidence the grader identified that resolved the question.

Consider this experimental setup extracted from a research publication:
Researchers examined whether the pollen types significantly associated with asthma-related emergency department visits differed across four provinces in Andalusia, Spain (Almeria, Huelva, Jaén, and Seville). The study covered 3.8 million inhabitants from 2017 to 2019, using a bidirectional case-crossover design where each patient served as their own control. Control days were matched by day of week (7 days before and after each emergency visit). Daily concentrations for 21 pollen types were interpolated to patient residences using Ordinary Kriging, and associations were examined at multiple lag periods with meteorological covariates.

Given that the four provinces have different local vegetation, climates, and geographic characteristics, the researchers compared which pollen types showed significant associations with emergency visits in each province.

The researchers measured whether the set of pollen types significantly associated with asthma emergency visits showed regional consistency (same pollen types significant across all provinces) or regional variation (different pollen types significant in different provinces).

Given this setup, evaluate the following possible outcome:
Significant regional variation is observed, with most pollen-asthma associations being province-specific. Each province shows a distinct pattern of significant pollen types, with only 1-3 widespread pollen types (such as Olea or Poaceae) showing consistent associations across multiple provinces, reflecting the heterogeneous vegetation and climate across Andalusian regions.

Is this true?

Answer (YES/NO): YES